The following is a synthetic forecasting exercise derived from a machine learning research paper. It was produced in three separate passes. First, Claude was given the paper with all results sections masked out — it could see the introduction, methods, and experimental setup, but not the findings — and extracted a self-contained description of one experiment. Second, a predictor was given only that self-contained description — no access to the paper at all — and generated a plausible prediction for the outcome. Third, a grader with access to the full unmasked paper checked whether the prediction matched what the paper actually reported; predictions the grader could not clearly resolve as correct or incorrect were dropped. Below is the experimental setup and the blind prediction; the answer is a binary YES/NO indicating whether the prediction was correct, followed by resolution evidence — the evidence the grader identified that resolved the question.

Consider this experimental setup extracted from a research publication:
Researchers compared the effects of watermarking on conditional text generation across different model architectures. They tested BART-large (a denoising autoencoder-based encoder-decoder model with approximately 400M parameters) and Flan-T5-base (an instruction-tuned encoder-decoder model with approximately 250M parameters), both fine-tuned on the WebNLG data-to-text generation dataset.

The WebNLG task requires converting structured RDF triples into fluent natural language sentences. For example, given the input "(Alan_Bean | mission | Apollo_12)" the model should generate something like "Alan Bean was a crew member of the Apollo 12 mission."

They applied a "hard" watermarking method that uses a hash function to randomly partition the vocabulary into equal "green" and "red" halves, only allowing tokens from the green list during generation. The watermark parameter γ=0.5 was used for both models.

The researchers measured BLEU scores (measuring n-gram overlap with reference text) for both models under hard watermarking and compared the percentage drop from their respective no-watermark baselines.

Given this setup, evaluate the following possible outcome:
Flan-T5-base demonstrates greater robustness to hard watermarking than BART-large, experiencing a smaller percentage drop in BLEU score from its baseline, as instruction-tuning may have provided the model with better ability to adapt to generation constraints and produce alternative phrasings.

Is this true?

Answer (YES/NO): NO